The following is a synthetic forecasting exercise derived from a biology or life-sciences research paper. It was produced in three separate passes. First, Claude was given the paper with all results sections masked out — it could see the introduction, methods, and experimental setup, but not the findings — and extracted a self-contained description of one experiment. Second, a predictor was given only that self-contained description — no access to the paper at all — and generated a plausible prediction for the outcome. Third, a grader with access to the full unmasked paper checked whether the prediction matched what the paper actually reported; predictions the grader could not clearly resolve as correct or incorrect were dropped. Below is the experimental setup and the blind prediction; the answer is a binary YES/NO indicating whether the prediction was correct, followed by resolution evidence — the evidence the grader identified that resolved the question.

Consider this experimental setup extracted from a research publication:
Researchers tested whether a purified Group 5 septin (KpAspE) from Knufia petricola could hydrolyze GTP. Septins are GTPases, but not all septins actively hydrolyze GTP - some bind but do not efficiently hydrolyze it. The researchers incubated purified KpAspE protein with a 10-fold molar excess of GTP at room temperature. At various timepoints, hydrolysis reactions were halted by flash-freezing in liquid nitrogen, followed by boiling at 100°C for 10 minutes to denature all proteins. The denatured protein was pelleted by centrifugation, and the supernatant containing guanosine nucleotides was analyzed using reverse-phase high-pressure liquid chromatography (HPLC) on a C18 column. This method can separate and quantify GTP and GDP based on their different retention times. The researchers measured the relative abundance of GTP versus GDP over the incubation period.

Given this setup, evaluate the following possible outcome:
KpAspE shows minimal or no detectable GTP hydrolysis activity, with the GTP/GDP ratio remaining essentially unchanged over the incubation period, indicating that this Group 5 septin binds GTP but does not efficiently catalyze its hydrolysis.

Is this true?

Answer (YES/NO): NO